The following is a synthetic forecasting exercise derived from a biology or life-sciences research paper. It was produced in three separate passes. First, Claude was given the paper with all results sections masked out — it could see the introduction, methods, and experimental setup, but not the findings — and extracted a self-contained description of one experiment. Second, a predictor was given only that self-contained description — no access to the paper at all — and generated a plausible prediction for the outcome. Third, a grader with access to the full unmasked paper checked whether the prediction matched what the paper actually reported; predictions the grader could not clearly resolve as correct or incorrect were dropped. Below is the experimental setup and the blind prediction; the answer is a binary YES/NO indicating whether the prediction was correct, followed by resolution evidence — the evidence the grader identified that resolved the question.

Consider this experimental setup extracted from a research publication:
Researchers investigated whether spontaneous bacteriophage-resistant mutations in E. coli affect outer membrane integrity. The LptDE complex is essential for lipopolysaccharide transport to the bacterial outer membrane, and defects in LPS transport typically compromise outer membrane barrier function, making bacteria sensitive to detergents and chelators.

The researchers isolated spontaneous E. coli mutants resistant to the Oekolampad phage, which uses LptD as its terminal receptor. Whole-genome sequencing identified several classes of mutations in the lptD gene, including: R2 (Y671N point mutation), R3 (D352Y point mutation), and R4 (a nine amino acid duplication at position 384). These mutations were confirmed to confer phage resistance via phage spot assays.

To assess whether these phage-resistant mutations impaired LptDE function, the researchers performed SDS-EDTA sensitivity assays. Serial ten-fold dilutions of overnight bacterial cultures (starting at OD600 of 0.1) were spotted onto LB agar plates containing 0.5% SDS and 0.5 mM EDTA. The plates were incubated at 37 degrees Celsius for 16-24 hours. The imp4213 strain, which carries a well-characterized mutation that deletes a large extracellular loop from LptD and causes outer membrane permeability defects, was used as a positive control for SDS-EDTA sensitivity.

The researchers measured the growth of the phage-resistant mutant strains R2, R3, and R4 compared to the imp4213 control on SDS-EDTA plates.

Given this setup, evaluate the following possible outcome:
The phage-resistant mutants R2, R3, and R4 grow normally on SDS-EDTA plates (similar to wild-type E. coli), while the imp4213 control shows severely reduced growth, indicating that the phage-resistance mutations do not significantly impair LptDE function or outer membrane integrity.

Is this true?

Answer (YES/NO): YES